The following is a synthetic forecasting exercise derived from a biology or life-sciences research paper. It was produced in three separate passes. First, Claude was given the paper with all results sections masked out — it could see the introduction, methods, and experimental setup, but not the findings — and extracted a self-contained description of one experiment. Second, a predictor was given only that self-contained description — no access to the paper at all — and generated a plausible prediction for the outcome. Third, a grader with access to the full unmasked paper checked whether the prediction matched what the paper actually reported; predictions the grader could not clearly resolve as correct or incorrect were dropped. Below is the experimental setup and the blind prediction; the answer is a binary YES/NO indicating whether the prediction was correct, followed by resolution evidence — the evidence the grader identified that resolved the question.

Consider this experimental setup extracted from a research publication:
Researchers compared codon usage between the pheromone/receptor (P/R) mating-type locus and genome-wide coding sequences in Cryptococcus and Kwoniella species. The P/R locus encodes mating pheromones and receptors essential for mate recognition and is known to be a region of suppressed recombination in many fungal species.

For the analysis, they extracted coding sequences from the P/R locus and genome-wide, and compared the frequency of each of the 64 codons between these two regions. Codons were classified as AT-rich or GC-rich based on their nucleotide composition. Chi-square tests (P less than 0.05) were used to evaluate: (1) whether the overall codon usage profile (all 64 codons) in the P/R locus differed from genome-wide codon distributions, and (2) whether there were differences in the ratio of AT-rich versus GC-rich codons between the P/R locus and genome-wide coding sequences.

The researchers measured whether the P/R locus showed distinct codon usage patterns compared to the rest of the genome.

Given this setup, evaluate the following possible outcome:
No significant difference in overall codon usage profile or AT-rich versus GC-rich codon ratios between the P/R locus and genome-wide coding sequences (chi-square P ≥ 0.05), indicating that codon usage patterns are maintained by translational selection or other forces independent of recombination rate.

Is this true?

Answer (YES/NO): NO